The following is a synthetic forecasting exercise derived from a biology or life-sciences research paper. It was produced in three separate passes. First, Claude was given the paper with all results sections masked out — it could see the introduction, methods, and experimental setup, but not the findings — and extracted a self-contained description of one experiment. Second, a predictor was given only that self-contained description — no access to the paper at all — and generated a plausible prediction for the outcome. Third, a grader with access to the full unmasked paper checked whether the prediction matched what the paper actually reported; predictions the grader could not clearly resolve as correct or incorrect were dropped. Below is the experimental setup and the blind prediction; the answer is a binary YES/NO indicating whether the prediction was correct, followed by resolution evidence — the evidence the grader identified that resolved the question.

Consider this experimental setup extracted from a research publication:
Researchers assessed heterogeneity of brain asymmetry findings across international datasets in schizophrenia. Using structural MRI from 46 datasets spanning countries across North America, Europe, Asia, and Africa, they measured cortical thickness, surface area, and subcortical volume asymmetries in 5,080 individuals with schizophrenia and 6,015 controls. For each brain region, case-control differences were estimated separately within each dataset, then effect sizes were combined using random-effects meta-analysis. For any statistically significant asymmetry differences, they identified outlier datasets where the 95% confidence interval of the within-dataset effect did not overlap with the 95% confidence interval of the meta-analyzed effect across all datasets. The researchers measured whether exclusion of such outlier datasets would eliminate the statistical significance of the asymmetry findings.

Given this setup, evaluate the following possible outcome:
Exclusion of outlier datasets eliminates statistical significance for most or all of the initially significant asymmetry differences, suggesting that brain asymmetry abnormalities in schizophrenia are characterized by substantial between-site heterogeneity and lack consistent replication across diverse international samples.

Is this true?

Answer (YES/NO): NO